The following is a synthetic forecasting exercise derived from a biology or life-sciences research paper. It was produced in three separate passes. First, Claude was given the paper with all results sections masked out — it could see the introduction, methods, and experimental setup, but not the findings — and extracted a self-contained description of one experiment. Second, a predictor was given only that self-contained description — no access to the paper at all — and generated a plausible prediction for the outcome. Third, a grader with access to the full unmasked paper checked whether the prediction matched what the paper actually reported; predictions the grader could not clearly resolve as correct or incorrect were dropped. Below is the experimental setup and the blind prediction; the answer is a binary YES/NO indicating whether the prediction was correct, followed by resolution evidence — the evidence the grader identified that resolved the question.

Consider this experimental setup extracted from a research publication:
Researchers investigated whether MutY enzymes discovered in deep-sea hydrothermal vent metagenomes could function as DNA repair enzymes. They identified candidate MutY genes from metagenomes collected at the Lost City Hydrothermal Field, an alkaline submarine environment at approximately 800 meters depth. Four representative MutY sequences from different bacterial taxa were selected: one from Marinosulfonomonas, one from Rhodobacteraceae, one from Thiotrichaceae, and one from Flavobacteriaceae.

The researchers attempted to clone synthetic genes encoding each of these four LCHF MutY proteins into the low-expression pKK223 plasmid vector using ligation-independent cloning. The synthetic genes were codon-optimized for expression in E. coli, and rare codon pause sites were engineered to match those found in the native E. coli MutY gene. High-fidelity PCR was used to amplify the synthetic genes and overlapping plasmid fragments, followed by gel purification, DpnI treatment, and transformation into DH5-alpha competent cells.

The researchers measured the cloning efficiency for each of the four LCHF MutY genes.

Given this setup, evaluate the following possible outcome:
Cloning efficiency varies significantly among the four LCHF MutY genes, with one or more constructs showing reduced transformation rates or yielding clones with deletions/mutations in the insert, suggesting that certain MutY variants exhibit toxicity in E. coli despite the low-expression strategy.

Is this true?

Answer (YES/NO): YES